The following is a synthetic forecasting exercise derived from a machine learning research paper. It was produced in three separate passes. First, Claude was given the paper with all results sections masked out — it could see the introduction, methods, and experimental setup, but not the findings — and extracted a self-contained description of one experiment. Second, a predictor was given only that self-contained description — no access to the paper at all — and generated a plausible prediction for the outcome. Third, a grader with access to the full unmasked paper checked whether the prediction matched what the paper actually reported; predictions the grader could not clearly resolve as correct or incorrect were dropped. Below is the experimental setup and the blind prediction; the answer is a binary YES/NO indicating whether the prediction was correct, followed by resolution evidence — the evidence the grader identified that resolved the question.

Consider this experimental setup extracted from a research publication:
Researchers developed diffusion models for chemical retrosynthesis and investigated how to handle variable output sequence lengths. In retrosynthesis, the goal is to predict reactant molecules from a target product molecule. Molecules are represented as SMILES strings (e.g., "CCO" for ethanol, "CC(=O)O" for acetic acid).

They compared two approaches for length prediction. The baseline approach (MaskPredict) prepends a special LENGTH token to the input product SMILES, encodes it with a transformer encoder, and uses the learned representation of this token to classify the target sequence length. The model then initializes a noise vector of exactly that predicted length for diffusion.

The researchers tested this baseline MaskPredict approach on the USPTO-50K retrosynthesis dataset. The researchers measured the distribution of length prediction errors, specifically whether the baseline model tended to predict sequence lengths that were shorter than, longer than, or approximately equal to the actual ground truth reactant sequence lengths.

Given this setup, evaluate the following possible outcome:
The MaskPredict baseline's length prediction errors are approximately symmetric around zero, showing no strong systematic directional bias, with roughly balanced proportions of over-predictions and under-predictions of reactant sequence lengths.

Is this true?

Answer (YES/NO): NO